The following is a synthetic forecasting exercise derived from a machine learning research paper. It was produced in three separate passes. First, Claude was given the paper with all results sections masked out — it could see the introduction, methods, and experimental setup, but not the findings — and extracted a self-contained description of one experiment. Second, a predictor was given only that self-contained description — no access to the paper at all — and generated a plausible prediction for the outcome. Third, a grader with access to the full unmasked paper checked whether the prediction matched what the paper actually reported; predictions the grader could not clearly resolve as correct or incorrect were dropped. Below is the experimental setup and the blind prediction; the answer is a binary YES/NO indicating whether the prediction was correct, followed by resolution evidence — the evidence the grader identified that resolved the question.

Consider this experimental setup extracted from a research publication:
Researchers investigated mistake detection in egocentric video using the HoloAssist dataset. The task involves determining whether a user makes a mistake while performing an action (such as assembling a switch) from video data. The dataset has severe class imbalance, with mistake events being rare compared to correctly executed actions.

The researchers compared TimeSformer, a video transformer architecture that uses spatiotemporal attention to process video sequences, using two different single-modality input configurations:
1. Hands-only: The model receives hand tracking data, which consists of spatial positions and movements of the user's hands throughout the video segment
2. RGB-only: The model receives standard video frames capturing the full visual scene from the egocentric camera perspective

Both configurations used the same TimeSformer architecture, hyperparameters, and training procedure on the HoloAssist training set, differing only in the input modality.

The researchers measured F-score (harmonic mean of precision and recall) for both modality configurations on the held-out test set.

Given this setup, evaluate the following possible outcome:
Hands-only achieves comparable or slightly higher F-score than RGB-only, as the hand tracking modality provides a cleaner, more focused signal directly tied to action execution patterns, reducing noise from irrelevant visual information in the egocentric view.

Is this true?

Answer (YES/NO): YES